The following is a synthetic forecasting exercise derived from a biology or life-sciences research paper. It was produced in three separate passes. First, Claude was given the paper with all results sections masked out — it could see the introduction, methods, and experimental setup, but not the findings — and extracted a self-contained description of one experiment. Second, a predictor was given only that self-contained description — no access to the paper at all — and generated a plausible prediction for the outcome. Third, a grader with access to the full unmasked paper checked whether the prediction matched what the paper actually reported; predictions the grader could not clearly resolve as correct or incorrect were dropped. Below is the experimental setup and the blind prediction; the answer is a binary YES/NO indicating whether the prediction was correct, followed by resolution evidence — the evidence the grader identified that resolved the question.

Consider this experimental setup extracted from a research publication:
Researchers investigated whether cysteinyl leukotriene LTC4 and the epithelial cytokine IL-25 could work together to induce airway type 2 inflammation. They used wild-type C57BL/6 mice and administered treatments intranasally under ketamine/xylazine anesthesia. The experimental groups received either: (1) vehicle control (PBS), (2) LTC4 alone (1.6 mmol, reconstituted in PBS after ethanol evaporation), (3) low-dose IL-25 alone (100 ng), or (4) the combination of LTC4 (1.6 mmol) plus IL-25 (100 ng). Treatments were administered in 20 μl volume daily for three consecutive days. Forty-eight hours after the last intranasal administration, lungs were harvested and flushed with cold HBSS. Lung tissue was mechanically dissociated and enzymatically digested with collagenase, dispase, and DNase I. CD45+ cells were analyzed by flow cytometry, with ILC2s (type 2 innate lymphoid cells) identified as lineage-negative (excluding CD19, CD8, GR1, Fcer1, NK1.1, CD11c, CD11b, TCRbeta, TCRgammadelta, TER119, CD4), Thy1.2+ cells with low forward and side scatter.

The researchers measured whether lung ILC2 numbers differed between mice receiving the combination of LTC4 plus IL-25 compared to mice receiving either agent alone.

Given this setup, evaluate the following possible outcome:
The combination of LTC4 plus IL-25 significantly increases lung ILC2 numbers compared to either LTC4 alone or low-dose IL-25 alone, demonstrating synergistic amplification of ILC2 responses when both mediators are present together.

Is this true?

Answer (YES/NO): YES